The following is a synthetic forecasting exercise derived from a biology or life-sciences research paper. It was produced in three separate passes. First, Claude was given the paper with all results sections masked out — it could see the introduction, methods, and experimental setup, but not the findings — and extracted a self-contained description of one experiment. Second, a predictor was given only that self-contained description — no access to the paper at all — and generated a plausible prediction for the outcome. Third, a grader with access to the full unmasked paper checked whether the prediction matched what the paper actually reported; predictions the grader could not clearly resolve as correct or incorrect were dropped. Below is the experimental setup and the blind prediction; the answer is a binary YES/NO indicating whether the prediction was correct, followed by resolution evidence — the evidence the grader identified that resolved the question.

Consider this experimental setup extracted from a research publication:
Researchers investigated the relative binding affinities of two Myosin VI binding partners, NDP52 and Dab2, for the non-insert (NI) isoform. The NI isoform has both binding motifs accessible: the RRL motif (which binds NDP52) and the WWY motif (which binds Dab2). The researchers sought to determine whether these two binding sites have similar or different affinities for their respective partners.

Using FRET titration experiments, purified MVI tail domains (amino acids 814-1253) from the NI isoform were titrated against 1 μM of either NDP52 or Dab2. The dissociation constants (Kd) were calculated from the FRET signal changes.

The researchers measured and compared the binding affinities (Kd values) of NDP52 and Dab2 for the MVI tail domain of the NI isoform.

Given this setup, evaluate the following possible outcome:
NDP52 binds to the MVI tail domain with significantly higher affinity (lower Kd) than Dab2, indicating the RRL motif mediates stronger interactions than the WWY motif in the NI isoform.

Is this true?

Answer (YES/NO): YES